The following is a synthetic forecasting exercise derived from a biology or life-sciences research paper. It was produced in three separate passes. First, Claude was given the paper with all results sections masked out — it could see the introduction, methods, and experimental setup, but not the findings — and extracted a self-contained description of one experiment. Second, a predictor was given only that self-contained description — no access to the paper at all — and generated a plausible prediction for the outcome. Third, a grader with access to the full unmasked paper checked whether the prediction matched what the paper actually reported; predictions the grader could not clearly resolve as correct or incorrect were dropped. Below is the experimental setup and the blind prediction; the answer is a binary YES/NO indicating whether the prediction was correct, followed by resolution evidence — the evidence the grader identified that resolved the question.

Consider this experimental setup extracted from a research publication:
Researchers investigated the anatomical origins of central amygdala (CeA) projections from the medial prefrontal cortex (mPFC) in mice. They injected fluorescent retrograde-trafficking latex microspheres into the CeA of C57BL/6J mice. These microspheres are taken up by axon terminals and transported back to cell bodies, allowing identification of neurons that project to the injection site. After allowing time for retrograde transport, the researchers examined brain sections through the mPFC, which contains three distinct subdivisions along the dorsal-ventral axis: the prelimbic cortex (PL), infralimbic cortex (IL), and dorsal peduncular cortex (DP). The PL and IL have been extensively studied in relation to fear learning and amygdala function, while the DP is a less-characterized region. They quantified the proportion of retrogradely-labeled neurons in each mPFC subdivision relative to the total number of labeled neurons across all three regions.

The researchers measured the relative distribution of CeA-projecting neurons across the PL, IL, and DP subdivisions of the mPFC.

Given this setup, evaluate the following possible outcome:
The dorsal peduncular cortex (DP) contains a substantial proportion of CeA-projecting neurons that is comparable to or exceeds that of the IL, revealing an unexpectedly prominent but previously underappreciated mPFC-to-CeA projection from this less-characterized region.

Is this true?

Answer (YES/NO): YES